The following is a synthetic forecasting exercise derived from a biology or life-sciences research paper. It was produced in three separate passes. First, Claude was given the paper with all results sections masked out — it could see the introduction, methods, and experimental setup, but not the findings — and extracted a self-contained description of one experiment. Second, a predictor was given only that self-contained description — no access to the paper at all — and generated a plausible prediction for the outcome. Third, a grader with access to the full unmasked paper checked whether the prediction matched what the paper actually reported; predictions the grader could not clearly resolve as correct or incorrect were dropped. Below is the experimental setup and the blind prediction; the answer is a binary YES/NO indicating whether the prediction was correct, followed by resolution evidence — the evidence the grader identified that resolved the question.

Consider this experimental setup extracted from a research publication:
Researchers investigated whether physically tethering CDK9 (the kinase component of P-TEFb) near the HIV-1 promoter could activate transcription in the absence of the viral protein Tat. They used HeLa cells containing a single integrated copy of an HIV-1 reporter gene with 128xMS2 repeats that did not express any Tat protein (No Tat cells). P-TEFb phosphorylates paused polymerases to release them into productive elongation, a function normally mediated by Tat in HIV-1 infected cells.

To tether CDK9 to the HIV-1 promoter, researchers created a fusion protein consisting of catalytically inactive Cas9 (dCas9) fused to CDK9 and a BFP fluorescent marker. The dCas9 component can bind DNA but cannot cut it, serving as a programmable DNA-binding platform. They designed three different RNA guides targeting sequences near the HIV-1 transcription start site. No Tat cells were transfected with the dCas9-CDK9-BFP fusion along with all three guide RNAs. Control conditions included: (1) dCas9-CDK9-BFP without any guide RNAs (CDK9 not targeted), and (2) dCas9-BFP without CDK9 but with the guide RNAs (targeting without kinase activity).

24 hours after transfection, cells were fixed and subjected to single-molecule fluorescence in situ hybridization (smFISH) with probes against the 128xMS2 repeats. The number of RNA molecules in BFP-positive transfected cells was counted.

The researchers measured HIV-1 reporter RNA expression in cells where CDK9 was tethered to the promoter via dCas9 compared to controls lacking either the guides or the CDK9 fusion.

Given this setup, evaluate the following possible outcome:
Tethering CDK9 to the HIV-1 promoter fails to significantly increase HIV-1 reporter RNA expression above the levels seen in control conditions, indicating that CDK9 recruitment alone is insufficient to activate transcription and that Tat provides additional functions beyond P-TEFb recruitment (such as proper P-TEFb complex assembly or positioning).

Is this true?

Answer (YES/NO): NO